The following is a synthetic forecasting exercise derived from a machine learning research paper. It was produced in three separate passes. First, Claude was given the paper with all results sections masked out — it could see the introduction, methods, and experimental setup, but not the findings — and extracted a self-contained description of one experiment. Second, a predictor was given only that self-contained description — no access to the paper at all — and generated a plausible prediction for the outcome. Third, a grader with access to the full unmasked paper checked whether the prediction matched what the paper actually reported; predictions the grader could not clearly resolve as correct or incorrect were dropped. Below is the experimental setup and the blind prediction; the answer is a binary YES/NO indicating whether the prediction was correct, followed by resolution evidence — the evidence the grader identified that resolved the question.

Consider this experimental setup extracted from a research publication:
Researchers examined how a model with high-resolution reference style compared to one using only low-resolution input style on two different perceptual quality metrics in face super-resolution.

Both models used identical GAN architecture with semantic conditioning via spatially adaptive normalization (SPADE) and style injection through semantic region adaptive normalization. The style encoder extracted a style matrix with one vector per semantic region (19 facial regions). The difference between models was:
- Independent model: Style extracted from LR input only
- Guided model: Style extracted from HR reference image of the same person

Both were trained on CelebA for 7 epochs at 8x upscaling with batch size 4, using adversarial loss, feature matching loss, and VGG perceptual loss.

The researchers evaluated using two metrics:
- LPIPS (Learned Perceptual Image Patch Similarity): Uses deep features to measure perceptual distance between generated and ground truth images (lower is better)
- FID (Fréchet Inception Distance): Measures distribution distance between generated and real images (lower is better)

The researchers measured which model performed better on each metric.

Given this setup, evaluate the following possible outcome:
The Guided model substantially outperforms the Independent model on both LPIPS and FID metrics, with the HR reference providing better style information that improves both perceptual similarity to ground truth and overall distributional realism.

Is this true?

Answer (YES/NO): NO